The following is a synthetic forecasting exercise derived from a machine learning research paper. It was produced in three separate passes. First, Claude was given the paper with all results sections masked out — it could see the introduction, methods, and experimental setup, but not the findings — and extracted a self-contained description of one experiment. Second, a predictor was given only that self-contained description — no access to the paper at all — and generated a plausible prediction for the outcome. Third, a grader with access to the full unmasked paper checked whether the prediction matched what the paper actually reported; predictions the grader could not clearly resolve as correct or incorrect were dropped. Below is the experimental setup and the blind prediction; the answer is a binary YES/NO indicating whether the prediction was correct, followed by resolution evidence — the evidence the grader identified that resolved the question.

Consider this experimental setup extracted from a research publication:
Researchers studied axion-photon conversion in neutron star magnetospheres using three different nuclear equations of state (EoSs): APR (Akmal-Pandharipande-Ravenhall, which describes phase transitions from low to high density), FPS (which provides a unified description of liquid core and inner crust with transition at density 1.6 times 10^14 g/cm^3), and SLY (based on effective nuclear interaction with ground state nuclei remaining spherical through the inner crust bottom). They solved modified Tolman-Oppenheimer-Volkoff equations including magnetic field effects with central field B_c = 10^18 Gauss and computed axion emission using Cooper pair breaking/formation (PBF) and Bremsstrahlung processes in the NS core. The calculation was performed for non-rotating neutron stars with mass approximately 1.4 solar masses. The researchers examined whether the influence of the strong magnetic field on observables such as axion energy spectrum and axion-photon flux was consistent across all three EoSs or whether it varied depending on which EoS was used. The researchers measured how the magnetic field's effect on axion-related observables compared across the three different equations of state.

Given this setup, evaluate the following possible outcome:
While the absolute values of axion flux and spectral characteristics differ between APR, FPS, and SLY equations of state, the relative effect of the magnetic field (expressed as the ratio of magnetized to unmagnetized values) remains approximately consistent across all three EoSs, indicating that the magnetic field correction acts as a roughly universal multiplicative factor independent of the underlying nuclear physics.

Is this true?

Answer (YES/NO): NO